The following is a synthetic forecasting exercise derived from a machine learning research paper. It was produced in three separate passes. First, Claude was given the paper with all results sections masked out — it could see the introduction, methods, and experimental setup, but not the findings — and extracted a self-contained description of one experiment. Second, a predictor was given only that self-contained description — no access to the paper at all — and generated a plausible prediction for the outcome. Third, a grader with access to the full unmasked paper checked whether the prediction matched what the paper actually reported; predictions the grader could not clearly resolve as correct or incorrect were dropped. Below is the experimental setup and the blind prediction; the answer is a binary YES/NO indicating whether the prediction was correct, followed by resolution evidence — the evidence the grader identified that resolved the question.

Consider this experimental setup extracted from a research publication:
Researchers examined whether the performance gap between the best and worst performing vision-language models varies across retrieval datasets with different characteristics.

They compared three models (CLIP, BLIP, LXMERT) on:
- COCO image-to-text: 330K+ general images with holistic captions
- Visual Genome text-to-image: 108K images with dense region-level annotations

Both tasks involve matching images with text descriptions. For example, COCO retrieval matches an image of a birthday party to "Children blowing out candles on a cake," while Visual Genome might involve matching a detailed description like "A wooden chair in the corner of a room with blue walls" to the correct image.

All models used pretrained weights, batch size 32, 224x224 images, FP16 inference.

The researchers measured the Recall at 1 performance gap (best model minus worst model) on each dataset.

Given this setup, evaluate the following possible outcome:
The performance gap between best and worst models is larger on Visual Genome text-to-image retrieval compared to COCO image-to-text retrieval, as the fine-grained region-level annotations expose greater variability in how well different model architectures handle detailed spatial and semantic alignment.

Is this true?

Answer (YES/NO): NO